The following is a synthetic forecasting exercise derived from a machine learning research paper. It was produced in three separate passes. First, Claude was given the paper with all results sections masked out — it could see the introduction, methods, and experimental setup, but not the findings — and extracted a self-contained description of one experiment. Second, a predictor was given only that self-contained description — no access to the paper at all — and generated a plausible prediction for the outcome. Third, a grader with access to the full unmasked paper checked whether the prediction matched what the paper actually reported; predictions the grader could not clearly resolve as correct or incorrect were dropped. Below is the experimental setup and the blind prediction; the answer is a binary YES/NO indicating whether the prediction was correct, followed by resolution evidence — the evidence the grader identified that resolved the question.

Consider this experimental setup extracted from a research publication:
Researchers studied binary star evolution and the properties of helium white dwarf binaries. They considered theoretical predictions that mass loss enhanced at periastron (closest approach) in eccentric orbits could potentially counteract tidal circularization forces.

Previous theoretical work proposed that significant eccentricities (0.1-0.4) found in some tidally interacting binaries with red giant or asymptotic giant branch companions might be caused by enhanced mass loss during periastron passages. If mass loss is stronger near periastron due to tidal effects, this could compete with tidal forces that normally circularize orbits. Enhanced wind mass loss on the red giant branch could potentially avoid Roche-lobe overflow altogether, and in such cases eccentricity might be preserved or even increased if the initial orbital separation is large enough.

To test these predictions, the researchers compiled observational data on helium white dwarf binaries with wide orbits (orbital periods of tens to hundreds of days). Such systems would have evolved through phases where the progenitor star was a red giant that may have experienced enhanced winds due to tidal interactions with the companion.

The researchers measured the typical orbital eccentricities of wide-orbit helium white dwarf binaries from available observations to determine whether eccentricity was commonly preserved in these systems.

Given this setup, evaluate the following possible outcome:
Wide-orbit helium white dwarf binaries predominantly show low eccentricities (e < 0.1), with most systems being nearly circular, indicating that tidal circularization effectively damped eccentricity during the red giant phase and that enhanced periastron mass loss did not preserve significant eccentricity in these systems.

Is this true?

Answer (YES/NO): YES